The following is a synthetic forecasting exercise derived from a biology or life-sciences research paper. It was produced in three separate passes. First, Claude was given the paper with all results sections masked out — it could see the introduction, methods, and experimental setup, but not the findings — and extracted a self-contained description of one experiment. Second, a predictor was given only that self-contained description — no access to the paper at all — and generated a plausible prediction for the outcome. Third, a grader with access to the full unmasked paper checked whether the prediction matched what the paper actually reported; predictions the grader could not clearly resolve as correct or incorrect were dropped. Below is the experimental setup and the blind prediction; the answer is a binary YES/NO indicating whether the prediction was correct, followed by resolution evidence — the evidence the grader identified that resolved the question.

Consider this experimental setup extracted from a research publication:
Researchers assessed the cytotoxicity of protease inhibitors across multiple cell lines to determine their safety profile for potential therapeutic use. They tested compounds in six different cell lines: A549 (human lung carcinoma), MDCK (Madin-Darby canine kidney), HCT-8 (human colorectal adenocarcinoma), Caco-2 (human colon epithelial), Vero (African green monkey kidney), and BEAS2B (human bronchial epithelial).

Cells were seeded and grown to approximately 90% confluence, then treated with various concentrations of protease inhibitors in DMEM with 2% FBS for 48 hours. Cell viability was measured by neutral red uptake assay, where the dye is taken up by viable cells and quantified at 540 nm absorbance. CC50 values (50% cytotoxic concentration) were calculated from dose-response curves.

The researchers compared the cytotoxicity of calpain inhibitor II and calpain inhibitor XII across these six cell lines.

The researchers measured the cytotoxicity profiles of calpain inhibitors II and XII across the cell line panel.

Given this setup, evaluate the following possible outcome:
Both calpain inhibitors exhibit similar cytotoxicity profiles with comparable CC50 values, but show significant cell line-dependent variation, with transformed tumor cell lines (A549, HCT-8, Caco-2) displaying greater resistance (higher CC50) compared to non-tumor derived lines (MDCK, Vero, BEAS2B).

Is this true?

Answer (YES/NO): NO